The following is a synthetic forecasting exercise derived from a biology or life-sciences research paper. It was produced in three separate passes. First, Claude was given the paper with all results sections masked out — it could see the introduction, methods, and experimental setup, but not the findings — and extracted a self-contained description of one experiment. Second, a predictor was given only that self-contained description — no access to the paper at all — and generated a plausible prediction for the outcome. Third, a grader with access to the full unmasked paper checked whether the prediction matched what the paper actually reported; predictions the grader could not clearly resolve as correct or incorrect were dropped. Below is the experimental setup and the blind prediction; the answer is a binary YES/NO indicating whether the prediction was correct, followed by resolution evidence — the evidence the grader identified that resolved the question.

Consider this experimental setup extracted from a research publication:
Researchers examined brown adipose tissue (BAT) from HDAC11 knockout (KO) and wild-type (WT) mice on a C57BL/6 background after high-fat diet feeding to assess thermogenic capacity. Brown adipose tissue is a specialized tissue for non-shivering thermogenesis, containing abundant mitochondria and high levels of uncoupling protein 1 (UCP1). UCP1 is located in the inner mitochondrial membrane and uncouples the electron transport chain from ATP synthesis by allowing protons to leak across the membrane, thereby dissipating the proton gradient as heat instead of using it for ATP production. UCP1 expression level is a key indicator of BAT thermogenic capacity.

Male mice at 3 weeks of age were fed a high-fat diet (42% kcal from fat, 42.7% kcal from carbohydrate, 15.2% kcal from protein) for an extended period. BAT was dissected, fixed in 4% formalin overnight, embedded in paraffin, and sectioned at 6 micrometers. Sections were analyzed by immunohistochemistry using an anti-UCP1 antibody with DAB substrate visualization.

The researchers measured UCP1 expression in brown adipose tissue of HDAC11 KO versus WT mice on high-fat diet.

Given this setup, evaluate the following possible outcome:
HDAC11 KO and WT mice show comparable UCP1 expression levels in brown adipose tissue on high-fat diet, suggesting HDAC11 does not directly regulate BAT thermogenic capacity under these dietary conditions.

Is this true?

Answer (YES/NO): NO